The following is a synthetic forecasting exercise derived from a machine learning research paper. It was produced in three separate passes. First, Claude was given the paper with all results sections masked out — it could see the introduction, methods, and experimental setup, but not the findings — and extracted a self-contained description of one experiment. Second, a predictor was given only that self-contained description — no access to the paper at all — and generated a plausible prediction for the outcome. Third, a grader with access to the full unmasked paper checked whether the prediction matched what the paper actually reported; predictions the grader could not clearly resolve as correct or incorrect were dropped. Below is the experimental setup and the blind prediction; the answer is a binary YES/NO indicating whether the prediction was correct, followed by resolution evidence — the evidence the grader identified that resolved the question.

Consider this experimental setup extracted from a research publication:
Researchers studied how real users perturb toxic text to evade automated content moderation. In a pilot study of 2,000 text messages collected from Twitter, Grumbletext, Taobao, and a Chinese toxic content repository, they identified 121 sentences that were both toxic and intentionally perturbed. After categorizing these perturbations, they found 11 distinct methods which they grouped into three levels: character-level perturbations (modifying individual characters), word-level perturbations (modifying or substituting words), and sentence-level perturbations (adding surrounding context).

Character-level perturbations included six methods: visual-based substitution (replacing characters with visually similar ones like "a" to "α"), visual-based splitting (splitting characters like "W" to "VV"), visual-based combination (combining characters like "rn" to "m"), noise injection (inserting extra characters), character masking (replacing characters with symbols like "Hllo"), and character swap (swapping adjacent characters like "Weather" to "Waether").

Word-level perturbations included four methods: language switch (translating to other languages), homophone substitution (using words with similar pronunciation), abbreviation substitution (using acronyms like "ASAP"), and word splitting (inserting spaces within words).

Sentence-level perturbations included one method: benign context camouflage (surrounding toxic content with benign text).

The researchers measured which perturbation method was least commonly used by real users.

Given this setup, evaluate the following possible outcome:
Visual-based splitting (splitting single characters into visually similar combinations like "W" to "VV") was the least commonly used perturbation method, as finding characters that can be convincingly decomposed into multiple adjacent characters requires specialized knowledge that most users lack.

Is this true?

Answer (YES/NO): NO